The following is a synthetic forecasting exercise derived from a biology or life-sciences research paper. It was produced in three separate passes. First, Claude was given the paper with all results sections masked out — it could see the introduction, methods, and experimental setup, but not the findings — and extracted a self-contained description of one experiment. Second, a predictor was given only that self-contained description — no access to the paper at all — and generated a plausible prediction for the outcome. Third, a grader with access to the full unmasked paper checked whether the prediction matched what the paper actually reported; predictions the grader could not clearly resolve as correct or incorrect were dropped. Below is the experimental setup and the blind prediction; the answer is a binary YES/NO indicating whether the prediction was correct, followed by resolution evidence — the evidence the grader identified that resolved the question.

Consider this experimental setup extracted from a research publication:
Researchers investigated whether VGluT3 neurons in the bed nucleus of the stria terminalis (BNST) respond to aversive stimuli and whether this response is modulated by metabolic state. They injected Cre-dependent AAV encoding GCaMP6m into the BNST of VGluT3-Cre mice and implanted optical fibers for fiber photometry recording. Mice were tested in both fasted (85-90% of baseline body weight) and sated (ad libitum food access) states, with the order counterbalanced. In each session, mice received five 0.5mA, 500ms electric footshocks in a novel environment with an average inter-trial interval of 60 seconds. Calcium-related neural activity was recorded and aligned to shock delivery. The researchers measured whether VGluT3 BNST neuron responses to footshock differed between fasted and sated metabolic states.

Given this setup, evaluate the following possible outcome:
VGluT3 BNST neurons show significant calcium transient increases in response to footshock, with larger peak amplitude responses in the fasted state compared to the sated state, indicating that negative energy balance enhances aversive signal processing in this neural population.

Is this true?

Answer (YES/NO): NO